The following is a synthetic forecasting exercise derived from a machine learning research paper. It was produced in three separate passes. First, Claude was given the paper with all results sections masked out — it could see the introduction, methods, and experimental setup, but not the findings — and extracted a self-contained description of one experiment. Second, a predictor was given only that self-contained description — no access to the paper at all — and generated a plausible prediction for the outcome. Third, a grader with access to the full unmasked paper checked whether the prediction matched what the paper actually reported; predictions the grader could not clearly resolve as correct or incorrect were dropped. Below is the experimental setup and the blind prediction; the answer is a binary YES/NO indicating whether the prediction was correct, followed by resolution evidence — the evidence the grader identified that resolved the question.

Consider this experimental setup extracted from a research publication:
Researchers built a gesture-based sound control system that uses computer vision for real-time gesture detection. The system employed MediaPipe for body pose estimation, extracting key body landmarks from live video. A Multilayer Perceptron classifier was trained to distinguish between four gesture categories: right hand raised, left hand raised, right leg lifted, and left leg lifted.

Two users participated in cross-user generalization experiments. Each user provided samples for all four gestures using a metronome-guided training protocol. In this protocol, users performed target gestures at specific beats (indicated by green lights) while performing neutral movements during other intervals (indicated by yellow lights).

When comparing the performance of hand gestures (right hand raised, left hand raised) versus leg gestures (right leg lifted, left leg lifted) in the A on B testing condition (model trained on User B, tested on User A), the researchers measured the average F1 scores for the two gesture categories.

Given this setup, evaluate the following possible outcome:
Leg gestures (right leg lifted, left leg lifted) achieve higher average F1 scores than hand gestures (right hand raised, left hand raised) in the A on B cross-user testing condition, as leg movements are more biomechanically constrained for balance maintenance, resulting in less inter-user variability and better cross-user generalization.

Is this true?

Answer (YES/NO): NO